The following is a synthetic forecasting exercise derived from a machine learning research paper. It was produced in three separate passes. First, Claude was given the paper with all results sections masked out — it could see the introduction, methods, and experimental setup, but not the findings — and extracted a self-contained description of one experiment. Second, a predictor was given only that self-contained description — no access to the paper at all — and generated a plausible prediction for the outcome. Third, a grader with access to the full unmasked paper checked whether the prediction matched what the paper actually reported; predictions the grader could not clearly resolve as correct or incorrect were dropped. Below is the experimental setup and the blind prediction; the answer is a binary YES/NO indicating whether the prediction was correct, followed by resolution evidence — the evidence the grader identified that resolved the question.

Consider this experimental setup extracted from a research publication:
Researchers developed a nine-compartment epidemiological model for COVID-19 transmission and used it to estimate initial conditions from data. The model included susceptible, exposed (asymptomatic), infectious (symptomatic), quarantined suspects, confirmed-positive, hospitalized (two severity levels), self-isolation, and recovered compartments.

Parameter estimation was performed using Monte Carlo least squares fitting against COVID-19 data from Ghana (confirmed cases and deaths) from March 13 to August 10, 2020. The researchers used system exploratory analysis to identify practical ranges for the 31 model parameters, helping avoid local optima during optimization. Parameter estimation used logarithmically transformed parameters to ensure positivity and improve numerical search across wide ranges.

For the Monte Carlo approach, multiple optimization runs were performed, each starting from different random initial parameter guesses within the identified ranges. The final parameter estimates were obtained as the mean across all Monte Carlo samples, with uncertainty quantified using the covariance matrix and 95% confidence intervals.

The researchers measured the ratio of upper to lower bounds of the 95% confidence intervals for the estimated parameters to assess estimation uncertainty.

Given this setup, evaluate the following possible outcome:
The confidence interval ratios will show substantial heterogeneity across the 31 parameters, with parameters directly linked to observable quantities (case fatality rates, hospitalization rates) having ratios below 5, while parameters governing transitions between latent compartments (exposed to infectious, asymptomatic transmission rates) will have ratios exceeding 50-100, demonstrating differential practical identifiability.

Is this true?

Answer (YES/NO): NO